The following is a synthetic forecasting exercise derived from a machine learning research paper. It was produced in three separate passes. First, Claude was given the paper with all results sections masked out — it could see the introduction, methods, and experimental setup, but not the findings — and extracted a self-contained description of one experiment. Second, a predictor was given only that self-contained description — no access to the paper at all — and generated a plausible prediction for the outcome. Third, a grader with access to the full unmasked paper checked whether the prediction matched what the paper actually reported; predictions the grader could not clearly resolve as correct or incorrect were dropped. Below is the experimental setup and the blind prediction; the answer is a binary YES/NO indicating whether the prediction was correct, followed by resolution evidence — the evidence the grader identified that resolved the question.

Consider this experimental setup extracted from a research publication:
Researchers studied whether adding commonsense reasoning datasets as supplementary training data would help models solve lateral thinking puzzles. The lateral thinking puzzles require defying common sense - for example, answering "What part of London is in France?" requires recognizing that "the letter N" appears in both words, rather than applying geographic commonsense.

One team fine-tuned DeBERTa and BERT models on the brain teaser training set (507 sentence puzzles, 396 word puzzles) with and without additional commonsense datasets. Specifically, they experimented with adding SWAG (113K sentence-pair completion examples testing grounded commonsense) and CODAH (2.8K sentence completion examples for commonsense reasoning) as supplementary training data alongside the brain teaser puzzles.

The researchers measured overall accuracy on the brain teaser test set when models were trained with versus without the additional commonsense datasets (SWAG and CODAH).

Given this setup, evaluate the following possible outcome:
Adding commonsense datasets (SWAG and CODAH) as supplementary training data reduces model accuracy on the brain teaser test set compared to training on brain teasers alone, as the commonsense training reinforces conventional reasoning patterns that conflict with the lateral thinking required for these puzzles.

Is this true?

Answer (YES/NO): YES